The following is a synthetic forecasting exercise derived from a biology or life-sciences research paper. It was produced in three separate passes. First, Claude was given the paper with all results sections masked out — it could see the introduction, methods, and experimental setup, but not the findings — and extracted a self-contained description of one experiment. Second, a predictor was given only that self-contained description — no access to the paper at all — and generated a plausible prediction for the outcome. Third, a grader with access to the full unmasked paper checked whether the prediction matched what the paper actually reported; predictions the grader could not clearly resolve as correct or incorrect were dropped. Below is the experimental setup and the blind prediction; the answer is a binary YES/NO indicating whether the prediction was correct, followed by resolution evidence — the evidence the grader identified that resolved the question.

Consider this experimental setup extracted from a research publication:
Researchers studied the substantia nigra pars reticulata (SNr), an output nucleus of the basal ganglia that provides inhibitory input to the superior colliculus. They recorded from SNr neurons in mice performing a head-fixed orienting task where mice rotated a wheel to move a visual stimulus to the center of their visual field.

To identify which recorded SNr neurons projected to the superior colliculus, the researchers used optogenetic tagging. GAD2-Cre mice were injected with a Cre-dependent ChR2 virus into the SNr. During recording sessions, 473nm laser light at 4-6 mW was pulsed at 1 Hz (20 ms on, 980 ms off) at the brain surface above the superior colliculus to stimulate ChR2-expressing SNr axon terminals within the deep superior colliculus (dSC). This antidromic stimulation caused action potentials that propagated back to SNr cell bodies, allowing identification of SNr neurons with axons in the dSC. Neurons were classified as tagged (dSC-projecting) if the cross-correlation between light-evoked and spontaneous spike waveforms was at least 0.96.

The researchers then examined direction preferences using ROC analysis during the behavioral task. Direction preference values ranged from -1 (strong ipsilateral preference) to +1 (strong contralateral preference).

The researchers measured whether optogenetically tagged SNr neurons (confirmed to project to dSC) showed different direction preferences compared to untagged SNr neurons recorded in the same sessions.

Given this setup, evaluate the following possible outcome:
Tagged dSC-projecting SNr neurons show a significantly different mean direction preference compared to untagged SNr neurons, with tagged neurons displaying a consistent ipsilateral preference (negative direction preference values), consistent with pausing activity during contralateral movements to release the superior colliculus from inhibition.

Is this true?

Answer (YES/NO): NO